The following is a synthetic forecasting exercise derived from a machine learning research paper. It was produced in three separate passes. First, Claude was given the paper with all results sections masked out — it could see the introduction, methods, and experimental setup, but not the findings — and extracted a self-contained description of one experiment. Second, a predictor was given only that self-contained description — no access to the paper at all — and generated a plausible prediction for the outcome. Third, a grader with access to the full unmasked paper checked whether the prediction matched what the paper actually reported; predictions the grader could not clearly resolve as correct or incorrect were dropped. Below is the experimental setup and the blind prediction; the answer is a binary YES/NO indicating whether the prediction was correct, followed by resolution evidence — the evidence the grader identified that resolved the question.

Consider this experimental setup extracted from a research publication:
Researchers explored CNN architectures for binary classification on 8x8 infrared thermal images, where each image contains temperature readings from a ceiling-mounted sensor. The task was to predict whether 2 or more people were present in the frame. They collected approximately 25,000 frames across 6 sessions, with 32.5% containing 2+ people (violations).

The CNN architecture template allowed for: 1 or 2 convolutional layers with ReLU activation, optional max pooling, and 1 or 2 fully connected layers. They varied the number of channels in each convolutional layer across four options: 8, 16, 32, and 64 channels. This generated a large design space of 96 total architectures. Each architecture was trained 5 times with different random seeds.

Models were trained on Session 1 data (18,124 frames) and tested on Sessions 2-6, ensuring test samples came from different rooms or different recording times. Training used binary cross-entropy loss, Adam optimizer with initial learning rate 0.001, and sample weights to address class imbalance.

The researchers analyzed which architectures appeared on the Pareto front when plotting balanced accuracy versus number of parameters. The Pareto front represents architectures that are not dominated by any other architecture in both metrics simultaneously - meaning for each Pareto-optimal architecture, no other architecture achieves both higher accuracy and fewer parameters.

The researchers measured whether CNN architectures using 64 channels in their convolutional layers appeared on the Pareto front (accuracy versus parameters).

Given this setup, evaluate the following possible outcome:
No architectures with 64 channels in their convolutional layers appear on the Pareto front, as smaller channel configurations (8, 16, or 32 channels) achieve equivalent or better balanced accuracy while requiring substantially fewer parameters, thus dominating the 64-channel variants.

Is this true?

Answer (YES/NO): YES